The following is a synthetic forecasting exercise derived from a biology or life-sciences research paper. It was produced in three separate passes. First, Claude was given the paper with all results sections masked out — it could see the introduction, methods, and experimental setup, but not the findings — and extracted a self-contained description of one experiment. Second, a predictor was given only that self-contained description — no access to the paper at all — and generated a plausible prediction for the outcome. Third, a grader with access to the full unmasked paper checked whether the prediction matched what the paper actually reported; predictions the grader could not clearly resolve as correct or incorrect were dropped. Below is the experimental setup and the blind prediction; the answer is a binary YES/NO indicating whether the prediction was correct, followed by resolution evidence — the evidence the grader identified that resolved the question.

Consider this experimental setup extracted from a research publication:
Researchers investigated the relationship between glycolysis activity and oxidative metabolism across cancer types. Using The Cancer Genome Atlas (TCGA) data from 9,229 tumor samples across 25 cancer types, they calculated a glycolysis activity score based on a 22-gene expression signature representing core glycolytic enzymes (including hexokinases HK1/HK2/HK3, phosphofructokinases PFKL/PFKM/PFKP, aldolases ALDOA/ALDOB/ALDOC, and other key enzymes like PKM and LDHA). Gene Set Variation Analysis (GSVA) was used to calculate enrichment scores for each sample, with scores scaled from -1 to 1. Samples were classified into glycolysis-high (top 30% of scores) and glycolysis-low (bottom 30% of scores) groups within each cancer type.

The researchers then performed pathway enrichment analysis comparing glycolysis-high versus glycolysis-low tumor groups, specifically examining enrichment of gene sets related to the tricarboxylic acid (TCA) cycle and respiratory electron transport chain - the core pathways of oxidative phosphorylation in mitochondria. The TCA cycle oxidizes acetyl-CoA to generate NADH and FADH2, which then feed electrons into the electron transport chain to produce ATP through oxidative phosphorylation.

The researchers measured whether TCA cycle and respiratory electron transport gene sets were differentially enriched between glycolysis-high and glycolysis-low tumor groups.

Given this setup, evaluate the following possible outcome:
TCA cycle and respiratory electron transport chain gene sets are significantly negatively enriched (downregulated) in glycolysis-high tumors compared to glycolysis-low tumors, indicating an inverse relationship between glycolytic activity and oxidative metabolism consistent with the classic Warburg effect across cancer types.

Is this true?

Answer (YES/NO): NO